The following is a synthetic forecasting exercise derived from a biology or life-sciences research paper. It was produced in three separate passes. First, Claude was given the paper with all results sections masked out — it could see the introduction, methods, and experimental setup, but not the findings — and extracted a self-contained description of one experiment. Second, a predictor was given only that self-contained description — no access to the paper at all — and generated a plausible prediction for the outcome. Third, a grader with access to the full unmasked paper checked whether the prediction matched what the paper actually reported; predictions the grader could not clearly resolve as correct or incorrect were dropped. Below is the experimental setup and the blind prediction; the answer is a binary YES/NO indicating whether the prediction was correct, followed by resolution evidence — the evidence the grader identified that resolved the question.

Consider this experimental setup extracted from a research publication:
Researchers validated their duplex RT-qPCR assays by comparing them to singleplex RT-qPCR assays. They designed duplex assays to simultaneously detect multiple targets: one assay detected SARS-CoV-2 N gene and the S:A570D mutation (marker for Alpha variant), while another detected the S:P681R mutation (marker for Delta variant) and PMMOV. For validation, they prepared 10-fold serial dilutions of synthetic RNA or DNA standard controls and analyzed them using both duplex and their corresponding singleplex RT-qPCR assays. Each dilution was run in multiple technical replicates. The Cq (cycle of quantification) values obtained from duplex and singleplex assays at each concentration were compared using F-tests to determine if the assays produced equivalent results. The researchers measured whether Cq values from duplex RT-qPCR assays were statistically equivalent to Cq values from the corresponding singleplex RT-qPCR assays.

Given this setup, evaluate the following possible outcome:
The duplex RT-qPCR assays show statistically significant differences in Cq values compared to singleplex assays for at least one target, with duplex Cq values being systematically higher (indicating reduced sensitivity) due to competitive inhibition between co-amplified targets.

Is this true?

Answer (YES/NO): NO